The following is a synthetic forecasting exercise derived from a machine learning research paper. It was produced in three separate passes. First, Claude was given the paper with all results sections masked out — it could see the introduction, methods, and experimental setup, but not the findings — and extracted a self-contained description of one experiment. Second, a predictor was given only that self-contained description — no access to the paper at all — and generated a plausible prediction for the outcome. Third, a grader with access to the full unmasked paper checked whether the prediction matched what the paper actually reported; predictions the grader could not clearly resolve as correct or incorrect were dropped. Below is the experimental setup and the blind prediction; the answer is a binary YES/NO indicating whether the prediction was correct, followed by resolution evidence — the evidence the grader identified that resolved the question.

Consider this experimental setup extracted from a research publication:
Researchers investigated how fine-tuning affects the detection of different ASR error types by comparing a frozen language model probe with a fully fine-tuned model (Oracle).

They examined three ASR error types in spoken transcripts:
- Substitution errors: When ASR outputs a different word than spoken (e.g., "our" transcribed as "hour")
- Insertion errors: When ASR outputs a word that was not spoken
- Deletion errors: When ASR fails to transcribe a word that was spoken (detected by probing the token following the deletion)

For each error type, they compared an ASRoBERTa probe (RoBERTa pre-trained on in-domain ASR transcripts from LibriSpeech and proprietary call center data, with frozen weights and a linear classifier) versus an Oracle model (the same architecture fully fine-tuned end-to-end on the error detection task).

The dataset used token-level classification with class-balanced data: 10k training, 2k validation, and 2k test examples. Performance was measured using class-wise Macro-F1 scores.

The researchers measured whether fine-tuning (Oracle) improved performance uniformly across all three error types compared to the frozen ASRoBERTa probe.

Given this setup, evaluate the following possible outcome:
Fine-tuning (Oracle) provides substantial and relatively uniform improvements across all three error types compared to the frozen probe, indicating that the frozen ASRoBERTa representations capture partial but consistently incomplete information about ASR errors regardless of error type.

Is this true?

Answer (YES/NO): NO